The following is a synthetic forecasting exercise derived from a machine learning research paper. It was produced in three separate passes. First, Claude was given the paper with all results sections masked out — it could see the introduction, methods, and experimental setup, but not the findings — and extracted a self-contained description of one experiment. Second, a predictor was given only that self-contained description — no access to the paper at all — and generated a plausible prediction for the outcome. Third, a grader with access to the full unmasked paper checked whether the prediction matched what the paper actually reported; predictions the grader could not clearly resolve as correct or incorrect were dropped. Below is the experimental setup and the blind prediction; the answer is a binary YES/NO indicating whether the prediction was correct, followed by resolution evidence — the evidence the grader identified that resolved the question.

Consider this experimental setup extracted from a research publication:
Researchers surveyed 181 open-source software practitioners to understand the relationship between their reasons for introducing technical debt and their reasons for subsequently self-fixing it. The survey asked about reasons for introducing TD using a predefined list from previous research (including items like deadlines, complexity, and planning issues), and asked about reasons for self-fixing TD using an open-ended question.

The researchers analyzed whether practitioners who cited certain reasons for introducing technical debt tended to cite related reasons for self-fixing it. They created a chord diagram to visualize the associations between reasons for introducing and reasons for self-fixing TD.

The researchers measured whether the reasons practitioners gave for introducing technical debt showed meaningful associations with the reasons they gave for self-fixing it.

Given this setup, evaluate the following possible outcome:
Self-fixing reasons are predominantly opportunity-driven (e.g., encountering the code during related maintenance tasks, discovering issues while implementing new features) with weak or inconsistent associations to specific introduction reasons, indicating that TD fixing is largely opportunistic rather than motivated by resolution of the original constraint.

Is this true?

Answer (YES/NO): NO